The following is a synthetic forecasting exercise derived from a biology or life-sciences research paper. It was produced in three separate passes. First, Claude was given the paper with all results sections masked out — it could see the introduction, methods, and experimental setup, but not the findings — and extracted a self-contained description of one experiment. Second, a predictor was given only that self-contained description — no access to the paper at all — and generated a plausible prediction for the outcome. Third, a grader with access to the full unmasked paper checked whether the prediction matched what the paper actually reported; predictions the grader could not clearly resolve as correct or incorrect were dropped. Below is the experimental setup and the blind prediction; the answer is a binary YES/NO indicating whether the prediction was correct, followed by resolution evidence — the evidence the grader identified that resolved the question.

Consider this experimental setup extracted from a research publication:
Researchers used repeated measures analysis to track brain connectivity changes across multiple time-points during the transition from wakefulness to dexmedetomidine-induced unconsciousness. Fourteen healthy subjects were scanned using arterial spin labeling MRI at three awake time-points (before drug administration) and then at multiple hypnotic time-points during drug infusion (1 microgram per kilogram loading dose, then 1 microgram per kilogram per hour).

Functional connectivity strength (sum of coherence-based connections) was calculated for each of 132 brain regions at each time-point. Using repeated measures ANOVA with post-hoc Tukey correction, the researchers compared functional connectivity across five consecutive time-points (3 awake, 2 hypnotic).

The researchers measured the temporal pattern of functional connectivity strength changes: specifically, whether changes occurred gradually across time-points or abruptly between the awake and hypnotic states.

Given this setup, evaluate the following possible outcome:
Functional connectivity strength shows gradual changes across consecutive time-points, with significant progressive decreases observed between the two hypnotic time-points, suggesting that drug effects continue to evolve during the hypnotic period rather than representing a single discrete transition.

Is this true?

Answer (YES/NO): NO